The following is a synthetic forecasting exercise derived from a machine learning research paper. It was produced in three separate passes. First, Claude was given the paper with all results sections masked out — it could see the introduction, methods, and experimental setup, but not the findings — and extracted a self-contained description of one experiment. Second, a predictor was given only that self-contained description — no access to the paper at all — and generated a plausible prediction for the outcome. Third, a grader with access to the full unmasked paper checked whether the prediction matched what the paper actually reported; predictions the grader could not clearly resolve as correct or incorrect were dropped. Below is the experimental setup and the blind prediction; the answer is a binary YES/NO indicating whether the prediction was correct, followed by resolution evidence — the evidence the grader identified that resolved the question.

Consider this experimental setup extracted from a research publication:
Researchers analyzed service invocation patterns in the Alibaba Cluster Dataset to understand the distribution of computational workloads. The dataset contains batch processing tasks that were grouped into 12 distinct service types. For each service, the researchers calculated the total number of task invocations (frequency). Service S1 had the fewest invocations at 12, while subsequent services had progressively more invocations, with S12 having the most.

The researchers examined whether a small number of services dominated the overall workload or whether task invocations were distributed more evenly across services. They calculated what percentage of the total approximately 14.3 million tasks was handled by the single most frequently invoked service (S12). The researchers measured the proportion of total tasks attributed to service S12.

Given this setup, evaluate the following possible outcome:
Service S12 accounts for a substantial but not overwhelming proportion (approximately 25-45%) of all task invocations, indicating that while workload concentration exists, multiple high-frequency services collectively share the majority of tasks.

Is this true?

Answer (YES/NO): NO